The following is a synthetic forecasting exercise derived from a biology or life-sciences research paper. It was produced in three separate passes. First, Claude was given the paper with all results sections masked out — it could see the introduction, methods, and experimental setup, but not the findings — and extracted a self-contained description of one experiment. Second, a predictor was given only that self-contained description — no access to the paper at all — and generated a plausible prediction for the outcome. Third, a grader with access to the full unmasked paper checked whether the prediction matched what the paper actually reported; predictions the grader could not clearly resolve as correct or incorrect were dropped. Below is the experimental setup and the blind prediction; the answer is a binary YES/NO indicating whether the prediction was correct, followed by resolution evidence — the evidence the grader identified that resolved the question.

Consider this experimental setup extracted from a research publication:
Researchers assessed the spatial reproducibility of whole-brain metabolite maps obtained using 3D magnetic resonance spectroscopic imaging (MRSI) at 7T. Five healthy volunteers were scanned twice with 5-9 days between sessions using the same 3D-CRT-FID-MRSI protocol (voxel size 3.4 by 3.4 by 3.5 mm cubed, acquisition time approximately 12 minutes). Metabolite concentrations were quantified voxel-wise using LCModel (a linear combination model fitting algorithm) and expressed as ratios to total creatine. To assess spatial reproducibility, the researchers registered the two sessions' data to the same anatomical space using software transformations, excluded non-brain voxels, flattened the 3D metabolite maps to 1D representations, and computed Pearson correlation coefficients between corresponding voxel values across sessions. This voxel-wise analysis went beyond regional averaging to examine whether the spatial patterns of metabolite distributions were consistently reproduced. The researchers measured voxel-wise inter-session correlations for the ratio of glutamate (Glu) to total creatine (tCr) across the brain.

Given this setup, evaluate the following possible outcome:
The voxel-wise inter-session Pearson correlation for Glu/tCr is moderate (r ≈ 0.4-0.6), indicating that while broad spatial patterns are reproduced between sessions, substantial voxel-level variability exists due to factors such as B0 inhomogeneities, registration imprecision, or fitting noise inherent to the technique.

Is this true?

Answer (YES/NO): NO